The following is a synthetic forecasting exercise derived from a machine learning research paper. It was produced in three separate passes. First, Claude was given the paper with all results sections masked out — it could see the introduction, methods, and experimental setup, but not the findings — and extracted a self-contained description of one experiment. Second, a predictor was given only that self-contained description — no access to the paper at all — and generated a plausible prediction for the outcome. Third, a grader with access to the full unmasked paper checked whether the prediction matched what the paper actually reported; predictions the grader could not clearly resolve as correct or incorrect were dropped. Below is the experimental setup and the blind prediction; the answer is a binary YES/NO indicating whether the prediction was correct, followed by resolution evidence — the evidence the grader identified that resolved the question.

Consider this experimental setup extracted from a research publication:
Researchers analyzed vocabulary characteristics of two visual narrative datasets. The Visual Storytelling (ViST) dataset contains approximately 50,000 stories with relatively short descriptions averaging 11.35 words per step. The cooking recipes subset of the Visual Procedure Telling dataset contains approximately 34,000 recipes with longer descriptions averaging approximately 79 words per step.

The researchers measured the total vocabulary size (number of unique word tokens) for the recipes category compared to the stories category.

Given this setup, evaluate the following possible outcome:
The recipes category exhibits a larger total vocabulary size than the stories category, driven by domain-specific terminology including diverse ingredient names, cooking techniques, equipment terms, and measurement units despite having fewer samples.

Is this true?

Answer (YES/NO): YES